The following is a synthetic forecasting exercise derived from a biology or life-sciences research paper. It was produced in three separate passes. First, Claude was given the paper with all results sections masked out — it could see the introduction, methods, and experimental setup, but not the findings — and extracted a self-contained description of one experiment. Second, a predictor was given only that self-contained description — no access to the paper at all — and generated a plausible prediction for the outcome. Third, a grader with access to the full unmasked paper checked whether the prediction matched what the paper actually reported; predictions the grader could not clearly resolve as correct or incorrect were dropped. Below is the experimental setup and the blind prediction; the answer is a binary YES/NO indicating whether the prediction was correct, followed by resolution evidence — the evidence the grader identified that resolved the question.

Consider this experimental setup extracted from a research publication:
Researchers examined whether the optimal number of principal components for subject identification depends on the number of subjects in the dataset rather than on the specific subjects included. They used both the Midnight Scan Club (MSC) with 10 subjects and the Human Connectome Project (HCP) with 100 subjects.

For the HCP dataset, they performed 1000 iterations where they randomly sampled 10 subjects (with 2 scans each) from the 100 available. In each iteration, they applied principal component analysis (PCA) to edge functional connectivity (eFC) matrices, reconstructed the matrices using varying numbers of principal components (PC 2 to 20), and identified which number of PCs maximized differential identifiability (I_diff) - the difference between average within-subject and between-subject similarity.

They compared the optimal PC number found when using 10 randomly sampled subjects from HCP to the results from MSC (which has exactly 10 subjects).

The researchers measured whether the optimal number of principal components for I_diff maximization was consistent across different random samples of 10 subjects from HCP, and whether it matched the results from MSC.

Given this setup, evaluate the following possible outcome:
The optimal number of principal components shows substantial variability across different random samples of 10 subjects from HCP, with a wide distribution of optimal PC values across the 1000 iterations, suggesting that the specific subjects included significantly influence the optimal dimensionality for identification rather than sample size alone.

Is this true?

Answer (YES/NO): NO